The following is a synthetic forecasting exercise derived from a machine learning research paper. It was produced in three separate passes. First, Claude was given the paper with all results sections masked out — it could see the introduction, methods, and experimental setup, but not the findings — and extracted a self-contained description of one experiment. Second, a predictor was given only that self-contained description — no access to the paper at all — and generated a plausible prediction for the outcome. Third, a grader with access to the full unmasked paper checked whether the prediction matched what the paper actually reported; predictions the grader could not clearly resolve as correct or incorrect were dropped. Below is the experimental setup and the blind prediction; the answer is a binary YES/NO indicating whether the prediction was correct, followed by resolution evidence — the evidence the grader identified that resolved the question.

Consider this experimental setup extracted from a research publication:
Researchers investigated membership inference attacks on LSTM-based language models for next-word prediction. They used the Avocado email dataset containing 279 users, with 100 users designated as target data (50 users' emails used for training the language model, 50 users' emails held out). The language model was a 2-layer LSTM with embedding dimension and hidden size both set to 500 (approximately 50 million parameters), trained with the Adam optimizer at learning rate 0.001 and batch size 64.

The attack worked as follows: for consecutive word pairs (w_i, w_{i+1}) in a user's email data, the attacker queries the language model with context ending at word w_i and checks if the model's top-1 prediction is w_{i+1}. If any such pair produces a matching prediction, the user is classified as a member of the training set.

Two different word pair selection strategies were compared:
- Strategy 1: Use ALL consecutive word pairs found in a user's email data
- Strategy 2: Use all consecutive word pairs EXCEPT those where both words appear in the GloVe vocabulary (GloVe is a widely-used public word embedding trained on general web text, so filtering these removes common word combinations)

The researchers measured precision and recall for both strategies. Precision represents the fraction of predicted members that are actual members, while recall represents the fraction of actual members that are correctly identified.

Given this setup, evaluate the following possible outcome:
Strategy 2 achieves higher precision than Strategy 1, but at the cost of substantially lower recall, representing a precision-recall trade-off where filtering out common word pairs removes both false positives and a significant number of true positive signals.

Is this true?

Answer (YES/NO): YES